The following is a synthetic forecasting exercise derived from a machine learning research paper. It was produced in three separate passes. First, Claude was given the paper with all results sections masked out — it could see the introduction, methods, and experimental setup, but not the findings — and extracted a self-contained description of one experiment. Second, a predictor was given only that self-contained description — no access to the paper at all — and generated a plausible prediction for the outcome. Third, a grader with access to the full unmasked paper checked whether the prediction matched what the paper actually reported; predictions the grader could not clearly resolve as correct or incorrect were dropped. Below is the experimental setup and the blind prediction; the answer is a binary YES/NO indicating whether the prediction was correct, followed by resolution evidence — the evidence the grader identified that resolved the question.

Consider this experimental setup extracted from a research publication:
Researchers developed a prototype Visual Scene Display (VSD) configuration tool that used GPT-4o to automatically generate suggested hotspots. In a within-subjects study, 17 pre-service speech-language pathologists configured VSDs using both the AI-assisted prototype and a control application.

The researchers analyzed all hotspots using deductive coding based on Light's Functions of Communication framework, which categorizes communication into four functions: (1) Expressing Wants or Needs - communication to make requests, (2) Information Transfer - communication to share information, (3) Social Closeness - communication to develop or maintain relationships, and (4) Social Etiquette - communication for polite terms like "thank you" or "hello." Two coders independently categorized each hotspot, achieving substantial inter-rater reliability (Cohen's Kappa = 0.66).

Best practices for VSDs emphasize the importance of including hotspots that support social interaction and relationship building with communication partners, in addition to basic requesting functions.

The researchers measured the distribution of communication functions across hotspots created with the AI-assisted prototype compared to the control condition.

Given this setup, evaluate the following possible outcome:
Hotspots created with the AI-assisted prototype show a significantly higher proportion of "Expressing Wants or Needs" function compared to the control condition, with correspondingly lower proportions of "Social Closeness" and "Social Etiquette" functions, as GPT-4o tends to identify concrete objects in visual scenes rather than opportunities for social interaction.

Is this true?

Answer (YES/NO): NO